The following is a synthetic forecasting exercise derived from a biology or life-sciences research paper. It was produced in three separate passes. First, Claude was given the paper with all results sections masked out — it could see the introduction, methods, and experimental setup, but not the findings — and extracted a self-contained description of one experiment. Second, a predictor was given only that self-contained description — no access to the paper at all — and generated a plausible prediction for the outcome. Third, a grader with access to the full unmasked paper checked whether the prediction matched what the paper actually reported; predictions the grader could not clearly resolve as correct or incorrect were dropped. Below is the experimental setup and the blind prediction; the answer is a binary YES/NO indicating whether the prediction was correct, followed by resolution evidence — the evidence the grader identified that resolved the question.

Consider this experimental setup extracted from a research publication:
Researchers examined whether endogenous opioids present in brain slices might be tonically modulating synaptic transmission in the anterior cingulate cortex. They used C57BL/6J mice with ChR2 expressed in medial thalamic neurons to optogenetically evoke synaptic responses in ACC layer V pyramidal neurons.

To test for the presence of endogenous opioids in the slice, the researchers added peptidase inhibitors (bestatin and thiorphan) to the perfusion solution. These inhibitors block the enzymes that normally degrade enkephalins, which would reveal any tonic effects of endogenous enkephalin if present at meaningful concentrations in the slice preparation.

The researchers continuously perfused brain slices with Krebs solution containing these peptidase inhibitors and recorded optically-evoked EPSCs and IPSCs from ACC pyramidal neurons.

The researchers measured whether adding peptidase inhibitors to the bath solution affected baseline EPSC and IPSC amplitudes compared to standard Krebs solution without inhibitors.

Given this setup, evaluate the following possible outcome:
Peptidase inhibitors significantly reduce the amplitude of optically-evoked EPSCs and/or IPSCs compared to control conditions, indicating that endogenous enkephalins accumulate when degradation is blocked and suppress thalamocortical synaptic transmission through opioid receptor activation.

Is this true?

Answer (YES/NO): NO